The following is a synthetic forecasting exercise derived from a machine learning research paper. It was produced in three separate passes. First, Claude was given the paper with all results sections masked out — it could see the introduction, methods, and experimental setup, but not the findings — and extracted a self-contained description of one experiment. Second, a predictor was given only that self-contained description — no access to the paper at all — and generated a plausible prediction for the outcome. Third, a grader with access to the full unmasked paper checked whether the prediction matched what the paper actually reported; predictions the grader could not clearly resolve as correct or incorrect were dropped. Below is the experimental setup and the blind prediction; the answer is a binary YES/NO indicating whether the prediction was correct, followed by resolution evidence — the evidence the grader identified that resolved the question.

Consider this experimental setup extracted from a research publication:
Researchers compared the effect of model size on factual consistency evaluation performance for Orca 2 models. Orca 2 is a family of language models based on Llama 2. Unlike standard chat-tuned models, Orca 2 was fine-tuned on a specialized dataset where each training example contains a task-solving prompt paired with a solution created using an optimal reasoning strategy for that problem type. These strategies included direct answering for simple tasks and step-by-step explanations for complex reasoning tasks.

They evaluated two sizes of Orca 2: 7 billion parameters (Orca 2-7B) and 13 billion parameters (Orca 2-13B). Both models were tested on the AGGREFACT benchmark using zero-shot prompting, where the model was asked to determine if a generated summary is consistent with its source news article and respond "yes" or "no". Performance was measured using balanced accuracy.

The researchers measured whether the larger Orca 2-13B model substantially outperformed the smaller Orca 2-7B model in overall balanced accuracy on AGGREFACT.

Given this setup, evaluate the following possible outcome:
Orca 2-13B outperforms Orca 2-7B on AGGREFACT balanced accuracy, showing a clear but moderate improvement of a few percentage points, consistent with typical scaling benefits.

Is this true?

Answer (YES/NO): NO